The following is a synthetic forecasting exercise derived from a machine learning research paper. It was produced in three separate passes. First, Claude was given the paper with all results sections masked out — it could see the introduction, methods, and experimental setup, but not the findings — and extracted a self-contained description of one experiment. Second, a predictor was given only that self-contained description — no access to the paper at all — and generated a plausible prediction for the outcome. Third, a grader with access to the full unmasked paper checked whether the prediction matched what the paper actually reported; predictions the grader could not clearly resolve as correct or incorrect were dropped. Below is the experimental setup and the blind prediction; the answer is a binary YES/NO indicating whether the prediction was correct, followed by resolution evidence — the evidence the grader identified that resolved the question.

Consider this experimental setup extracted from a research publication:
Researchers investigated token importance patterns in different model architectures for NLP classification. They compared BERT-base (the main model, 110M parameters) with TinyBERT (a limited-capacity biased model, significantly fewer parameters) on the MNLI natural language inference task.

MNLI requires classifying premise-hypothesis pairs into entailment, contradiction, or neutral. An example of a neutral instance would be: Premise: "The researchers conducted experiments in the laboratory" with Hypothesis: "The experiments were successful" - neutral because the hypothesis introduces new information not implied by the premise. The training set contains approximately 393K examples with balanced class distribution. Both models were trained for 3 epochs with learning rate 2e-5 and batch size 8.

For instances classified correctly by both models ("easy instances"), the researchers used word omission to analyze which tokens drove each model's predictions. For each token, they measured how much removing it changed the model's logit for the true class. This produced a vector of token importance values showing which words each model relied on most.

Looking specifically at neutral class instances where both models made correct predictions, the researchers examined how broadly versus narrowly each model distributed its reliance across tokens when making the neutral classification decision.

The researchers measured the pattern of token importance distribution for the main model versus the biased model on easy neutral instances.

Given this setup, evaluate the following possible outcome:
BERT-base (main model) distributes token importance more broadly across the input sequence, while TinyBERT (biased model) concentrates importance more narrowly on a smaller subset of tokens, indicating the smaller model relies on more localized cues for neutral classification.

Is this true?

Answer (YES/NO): YES